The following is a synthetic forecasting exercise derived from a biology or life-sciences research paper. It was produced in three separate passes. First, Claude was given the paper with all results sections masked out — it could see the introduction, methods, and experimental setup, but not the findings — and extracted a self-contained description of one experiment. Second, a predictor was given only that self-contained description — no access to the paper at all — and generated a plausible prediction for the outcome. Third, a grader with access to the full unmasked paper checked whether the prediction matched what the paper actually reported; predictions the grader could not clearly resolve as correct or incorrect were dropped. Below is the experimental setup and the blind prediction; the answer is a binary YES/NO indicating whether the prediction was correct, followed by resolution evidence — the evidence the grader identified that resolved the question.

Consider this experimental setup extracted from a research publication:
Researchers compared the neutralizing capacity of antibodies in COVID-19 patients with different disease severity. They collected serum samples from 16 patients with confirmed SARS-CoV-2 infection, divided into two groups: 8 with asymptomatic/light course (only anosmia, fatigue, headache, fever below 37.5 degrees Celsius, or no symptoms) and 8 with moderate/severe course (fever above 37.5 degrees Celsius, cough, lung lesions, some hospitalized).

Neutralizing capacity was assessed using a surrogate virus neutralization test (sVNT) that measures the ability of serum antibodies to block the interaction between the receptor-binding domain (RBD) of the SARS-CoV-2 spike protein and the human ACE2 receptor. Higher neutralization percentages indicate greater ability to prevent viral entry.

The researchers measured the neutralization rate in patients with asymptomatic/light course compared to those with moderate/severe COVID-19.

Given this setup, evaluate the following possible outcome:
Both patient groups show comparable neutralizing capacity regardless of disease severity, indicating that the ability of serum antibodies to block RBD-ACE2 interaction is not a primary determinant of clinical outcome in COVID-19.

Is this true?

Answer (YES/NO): NO